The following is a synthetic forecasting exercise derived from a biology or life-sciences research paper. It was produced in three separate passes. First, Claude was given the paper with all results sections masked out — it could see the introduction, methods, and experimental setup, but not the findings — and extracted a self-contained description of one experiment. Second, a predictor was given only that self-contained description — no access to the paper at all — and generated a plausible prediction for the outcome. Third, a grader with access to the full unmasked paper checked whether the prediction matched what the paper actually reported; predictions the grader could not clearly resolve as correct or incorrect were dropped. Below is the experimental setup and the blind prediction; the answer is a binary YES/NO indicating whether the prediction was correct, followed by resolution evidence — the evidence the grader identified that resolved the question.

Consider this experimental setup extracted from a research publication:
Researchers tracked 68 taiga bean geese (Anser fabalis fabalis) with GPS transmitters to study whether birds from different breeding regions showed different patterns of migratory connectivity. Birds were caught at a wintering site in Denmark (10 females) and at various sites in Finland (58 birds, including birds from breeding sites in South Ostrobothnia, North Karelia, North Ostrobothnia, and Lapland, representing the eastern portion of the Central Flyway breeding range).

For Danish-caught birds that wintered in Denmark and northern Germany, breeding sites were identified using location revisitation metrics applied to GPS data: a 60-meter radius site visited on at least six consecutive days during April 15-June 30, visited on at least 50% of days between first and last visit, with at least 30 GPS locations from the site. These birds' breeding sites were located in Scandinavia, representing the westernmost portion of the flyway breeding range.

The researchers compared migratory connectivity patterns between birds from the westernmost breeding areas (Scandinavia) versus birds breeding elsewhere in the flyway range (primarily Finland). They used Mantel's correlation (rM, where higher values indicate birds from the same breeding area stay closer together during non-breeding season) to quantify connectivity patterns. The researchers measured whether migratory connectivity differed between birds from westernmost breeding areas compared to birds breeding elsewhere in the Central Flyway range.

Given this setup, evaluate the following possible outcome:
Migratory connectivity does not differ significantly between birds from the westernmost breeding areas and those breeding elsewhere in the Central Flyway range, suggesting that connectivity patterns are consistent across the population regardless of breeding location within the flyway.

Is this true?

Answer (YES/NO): NO